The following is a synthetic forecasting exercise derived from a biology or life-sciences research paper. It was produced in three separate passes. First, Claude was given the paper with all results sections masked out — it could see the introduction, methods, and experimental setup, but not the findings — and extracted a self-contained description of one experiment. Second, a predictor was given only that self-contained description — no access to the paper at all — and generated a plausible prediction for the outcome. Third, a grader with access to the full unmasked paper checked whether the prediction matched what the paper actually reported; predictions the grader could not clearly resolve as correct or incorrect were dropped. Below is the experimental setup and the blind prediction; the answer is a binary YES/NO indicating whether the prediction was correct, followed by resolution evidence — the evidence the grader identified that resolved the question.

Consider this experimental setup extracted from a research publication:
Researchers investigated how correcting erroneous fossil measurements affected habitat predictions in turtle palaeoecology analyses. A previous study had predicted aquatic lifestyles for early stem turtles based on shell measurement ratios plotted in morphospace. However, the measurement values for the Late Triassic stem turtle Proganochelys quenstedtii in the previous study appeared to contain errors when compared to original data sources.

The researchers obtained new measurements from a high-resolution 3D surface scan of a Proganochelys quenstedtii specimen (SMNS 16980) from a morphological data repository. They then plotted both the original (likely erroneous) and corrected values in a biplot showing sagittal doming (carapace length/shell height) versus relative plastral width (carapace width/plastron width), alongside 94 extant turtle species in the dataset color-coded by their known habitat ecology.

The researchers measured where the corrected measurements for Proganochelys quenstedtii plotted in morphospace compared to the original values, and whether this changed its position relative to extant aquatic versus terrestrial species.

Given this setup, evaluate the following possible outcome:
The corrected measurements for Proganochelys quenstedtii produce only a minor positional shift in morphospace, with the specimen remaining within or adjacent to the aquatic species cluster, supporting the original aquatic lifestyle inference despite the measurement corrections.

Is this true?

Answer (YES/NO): NO